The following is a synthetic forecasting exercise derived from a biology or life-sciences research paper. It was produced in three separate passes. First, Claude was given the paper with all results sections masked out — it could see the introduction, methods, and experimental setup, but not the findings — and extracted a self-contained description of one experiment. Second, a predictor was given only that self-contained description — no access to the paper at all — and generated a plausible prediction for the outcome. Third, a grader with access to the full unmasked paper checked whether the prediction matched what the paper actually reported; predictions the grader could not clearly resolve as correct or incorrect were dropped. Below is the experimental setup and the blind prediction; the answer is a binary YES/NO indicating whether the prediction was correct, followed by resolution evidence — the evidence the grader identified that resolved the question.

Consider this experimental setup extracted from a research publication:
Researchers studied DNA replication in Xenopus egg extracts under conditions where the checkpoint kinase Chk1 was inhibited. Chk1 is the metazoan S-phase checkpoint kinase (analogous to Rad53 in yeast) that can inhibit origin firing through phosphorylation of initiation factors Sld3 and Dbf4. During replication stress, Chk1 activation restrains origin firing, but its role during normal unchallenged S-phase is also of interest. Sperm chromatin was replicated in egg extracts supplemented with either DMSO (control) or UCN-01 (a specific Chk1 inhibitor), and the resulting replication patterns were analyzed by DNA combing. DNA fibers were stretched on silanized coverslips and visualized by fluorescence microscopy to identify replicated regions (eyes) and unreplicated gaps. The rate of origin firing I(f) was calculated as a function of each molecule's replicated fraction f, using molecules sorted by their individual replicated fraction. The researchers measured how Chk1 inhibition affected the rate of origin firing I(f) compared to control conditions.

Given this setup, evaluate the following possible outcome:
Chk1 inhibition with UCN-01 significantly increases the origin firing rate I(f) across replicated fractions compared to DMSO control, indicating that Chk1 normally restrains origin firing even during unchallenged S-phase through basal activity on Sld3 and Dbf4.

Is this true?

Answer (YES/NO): YES